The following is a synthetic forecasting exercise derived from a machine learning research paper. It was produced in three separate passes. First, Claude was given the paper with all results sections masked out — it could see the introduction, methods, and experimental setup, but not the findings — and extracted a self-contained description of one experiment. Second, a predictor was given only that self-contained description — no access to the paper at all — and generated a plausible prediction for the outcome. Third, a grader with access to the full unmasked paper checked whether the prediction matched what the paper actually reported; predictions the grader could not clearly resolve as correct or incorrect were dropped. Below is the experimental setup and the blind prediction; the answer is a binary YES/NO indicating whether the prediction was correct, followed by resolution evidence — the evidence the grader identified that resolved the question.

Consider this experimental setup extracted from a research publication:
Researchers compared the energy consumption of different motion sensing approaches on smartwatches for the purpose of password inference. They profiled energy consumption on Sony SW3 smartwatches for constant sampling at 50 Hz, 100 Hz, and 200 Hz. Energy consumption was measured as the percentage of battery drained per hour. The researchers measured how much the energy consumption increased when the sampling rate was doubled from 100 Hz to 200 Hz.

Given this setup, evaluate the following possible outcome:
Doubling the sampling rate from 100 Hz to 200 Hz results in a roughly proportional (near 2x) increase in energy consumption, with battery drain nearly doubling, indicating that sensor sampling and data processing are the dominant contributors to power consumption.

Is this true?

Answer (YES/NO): NO